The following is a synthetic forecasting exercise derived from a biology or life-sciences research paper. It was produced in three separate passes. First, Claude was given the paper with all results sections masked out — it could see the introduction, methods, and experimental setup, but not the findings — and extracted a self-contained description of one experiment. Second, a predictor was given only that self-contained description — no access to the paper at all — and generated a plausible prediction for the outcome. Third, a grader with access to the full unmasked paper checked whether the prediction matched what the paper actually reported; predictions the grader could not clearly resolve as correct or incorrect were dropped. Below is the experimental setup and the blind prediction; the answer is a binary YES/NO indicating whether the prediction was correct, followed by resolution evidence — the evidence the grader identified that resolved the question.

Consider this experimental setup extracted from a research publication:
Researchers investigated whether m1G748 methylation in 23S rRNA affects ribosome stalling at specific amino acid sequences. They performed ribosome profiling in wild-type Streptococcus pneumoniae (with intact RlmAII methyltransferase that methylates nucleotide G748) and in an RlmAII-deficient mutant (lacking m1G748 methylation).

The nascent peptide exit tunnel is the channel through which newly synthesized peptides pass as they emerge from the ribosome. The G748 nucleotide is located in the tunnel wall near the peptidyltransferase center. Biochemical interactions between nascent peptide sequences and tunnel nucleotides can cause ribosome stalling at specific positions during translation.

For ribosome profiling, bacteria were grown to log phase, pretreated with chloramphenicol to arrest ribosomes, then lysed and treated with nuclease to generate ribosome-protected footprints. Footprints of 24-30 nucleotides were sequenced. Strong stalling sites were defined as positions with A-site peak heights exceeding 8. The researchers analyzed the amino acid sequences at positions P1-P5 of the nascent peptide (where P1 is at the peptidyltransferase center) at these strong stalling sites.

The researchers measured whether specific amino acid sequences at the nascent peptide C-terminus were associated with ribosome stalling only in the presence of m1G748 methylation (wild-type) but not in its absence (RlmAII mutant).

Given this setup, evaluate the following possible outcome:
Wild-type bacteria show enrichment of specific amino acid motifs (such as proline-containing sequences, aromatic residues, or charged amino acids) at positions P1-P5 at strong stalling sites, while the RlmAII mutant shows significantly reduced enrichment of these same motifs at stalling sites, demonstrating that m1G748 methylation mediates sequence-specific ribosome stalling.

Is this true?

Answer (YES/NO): NO